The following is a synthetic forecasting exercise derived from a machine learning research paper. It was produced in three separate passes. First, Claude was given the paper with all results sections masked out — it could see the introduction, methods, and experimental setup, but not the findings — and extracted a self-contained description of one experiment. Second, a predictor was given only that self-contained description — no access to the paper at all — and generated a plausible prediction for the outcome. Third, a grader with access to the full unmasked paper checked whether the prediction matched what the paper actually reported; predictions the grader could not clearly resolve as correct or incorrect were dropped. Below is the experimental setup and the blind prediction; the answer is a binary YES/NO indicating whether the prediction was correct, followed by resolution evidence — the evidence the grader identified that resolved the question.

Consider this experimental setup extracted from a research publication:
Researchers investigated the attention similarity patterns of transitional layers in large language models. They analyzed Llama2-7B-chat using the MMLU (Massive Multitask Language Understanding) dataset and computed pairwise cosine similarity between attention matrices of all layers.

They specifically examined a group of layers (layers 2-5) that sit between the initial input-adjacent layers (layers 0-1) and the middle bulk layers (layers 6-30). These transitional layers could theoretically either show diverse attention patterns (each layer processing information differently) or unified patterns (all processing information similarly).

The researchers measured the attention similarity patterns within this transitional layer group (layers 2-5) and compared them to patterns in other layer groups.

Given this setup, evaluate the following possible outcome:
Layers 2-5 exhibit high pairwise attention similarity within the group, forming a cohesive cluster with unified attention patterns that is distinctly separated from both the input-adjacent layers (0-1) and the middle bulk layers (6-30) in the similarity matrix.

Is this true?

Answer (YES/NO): YES